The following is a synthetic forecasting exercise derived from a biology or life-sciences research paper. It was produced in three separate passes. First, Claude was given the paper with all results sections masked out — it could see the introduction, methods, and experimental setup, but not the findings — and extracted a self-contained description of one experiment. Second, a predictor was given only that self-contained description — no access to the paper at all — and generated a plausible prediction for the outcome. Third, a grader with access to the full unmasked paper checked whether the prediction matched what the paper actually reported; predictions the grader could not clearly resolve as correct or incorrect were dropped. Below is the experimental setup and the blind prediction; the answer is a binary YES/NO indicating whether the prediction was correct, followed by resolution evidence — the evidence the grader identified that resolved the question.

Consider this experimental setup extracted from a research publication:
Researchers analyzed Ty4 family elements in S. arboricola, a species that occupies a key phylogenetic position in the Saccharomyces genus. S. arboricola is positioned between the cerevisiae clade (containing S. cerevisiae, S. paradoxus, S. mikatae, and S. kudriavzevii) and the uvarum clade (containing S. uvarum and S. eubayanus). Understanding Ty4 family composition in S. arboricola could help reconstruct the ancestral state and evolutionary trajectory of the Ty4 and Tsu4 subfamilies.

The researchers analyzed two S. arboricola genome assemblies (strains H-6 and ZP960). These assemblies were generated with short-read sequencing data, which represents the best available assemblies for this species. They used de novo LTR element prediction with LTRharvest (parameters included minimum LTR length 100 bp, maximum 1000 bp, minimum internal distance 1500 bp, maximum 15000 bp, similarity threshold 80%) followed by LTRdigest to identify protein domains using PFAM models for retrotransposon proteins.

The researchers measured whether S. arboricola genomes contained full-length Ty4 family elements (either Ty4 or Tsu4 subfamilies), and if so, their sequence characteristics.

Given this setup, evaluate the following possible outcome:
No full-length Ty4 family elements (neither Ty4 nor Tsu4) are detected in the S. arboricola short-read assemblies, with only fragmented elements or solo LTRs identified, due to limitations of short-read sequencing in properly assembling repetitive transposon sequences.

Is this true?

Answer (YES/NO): NO